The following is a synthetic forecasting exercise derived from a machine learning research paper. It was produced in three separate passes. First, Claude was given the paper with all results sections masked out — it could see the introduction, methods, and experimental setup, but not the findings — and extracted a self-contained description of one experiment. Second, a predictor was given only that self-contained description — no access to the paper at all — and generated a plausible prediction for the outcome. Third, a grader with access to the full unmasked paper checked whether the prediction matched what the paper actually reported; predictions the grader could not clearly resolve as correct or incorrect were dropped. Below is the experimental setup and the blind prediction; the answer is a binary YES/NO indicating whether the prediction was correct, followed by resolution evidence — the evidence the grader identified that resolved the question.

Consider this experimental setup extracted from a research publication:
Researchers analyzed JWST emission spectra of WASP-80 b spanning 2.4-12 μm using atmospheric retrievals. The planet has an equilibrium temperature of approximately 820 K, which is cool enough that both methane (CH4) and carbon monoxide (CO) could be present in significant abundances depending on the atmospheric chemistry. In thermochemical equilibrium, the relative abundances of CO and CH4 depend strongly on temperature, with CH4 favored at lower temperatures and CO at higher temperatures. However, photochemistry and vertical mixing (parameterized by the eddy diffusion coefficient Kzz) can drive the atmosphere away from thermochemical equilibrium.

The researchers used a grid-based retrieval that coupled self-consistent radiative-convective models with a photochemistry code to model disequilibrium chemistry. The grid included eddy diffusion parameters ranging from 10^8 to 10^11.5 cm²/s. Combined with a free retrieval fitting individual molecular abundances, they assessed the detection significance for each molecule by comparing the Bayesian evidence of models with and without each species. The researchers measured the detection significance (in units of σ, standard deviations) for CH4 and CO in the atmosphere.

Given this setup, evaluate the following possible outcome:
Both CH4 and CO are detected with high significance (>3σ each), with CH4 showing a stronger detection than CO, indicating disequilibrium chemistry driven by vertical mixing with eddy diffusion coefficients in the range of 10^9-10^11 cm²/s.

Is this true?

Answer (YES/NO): YES